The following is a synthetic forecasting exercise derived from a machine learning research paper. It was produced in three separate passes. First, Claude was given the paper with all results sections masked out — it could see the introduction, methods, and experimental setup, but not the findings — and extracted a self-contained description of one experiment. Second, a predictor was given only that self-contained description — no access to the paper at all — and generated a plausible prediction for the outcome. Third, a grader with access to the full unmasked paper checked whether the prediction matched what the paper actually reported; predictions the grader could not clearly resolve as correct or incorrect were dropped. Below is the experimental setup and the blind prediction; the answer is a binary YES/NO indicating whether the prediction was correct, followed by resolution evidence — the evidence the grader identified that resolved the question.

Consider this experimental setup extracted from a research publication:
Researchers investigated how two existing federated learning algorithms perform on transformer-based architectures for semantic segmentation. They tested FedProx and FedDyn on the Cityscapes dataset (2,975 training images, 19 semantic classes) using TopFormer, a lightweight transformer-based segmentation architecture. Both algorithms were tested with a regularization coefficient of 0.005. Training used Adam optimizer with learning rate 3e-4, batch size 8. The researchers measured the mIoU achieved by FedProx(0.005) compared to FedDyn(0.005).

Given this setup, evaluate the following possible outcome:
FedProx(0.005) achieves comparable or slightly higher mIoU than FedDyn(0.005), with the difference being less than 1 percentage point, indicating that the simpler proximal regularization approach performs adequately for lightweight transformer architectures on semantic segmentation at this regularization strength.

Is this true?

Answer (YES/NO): NO